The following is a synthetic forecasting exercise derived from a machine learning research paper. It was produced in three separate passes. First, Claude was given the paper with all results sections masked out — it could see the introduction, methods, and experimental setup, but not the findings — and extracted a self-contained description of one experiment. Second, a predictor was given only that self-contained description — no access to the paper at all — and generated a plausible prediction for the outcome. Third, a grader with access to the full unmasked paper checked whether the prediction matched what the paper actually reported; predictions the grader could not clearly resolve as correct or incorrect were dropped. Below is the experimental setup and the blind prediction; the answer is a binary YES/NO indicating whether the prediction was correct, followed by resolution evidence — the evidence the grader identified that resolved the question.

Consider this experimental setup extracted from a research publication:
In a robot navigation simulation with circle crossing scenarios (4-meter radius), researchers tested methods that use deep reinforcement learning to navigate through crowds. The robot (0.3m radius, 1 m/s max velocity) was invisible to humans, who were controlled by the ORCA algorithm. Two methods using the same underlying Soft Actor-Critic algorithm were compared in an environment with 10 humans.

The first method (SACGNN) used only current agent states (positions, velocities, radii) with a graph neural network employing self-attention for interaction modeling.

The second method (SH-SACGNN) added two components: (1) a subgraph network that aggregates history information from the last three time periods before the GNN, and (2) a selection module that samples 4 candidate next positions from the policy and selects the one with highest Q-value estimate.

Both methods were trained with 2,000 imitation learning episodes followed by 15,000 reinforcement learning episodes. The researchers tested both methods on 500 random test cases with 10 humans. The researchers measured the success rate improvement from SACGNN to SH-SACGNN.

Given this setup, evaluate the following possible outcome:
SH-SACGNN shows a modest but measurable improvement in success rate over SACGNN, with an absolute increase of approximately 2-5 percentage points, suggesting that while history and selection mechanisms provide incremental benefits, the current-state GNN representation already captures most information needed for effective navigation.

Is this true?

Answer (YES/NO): YES